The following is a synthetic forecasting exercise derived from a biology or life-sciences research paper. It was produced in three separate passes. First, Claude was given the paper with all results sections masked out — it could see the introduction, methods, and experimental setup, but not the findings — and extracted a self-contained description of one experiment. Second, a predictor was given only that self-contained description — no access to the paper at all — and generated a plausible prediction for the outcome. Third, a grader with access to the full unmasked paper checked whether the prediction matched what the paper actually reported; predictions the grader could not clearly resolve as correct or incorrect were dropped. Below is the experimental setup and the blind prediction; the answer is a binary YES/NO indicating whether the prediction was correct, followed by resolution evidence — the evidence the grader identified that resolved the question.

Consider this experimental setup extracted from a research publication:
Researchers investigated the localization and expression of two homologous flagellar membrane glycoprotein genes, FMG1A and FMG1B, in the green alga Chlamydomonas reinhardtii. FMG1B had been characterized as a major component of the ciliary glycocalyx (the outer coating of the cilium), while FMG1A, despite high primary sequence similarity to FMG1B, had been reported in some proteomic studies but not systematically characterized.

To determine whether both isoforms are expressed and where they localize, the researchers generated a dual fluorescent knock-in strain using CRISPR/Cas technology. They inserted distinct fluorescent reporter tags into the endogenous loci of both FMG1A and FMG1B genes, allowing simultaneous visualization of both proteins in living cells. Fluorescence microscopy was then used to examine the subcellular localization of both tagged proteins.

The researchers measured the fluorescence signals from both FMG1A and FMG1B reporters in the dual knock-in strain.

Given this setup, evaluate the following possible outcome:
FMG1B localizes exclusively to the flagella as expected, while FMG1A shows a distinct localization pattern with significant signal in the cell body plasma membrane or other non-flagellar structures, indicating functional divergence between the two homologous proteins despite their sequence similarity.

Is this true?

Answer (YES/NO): NO